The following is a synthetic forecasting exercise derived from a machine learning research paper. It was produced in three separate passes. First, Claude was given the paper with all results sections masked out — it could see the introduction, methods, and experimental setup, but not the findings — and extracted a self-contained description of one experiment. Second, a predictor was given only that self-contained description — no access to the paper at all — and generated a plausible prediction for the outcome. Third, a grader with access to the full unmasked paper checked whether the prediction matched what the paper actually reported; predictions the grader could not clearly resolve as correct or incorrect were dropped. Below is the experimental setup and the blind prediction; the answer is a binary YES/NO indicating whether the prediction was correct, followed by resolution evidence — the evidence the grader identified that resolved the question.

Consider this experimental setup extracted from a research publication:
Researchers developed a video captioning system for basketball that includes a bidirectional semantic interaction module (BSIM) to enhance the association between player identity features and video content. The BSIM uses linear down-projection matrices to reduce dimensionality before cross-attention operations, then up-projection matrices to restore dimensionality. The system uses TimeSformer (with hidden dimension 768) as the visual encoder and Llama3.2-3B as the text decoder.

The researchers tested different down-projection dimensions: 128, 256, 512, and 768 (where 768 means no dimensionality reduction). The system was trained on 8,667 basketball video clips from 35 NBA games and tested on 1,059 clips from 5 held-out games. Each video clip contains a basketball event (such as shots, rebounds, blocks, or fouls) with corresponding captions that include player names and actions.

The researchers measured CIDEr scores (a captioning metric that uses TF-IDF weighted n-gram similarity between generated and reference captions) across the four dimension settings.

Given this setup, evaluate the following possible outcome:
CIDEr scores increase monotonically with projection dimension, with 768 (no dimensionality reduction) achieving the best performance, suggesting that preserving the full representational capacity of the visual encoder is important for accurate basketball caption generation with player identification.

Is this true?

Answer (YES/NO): NO